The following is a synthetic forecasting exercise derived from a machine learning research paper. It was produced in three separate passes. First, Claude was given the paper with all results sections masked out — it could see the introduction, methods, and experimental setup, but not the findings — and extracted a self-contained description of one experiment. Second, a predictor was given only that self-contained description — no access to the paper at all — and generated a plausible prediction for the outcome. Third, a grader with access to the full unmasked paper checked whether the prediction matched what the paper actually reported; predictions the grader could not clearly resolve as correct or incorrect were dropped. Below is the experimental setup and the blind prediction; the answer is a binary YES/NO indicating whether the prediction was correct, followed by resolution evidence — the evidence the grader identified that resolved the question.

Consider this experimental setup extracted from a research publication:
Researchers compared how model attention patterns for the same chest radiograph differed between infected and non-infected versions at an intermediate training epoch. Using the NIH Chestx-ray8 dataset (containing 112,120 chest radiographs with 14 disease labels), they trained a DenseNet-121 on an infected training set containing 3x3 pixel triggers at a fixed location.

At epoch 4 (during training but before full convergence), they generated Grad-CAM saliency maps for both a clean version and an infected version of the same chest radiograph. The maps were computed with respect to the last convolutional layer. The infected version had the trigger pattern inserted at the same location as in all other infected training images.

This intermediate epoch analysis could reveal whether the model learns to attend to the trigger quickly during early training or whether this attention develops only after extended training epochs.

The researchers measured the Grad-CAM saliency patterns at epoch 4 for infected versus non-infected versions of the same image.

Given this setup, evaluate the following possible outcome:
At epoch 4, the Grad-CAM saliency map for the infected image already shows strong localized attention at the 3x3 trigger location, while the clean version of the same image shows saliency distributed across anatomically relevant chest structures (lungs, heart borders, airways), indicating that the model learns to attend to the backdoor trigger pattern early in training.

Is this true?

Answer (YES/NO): YES